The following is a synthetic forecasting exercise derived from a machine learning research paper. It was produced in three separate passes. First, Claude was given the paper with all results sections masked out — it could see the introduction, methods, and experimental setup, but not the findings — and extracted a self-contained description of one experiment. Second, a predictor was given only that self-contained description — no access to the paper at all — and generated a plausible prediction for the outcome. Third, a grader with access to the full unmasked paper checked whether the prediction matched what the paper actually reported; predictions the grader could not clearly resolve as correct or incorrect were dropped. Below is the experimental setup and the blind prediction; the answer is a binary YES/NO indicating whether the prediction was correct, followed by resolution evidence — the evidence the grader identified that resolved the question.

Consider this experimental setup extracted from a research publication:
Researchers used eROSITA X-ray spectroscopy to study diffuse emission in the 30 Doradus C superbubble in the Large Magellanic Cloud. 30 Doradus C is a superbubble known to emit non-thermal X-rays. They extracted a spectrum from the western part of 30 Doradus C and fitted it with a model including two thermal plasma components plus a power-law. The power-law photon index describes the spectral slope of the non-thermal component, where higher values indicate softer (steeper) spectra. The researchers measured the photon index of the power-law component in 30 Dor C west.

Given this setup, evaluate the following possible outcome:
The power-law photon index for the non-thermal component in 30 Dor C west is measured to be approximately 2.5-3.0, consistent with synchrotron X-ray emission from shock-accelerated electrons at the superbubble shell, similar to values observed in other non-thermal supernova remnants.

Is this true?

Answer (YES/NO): NO